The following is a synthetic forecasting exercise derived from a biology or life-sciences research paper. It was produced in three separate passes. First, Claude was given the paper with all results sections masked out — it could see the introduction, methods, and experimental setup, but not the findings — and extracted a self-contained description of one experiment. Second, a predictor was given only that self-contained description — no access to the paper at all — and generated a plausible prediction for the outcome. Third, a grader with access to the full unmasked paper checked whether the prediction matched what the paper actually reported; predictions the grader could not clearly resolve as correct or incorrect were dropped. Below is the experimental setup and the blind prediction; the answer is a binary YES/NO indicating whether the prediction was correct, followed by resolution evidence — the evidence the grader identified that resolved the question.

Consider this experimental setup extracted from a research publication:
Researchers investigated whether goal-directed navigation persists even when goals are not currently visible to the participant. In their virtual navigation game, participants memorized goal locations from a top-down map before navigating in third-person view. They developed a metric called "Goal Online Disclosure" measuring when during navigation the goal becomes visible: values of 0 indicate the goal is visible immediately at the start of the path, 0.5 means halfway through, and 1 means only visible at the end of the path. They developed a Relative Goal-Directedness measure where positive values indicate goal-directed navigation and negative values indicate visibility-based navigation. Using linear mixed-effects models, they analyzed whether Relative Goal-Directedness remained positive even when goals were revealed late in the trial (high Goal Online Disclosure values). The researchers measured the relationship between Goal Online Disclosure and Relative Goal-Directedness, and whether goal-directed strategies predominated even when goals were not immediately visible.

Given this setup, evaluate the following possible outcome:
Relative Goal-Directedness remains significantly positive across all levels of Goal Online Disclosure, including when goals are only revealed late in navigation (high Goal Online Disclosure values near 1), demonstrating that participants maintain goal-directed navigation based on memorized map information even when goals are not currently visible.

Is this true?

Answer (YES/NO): YES